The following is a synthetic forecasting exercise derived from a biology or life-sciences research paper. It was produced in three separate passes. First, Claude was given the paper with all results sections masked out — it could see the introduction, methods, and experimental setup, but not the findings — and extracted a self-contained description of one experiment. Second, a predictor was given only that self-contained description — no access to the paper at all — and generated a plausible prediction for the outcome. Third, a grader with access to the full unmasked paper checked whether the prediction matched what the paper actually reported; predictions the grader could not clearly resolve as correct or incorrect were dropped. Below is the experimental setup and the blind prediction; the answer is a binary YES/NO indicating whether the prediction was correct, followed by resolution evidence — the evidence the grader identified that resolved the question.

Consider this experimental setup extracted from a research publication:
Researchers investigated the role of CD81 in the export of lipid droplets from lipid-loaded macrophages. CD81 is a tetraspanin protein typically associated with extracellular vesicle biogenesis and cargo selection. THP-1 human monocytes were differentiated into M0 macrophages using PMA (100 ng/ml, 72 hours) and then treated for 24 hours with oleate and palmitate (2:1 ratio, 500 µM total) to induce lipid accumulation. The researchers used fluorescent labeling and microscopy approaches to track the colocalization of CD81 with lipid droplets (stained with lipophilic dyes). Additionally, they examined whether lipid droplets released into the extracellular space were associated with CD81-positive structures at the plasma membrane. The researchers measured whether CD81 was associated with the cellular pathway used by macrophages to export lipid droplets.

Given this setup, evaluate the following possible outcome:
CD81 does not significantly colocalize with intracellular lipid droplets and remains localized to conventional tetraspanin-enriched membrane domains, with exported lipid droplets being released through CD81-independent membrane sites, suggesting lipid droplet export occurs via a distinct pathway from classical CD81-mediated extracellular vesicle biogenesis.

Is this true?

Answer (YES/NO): NO